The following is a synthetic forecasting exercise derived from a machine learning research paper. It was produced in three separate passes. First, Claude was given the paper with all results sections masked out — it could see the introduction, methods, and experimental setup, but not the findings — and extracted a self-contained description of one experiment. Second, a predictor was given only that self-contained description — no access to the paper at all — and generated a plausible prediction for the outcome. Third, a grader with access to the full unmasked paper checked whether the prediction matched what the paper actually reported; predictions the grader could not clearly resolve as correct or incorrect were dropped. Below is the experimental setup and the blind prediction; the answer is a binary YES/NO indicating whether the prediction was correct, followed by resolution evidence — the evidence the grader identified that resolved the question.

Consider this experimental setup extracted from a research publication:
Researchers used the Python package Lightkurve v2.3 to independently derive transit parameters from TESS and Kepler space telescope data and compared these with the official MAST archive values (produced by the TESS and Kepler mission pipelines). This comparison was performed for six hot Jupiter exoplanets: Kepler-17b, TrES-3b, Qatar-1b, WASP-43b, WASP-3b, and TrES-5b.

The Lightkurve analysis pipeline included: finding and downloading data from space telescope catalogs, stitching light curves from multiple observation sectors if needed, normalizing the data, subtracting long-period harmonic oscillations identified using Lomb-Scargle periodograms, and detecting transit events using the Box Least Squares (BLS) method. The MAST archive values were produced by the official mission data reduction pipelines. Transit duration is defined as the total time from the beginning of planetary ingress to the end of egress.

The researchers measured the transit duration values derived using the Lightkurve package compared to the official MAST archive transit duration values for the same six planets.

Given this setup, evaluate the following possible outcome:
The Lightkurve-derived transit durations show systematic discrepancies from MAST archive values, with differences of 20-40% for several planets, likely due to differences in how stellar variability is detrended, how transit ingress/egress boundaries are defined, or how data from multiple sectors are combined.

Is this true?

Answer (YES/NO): NO